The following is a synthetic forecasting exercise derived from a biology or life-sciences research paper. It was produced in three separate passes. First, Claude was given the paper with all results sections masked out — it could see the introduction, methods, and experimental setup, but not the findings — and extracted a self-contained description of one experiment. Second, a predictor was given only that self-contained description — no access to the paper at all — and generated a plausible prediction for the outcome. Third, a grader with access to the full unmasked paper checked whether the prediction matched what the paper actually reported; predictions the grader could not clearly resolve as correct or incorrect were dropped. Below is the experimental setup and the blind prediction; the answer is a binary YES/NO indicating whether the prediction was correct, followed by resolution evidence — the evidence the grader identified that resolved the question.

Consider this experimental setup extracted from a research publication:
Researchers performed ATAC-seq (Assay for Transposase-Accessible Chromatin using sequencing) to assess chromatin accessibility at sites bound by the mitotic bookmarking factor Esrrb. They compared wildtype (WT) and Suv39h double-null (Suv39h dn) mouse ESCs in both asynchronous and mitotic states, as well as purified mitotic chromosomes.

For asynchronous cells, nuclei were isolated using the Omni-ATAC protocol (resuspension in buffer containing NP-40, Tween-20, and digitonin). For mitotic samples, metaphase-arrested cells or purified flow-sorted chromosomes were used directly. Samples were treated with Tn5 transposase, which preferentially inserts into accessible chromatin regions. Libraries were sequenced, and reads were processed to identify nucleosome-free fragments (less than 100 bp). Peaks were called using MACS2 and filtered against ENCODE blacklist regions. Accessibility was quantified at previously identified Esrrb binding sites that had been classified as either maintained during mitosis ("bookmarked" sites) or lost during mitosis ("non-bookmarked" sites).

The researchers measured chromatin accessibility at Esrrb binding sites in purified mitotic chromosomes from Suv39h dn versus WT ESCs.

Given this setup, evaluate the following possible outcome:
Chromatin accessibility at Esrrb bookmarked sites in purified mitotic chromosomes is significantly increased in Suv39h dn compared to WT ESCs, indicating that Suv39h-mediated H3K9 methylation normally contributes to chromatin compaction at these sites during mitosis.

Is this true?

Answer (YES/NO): NO